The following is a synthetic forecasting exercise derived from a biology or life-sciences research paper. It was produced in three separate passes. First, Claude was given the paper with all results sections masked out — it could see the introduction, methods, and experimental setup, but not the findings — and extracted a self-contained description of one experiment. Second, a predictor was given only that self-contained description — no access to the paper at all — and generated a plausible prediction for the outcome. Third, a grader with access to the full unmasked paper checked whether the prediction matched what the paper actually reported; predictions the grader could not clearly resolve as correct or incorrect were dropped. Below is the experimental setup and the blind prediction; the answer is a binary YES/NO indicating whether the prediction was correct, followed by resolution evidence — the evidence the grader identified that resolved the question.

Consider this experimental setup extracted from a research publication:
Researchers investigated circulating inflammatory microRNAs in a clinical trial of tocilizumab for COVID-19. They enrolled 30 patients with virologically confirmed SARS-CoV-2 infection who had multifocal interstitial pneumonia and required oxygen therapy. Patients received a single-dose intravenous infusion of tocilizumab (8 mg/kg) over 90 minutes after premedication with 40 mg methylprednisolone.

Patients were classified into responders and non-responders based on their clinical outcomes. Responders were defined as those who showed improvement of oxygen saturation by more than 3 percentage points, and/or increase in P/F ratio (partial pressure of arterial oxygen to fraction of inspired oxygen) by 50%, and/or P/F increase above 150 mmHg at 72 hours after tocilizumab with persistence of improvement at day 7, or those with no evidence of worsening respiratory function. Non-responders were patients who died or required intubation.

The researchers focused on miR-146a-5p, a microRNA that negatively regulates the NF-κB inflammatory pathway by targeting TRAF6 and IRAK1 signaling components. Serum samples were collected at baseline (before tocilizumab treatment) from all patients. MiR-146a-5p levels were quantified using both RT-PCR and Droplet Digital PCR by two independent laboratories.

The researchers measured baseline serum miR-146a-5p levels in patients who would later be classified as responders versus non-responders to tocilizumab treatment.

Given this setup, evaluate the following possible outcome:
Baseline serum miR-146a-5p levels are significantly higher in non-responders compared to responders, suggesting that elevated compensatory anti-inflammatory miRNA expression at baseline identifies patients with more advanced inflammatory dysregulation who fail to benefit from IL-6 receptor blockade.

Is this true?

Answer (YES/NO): NO